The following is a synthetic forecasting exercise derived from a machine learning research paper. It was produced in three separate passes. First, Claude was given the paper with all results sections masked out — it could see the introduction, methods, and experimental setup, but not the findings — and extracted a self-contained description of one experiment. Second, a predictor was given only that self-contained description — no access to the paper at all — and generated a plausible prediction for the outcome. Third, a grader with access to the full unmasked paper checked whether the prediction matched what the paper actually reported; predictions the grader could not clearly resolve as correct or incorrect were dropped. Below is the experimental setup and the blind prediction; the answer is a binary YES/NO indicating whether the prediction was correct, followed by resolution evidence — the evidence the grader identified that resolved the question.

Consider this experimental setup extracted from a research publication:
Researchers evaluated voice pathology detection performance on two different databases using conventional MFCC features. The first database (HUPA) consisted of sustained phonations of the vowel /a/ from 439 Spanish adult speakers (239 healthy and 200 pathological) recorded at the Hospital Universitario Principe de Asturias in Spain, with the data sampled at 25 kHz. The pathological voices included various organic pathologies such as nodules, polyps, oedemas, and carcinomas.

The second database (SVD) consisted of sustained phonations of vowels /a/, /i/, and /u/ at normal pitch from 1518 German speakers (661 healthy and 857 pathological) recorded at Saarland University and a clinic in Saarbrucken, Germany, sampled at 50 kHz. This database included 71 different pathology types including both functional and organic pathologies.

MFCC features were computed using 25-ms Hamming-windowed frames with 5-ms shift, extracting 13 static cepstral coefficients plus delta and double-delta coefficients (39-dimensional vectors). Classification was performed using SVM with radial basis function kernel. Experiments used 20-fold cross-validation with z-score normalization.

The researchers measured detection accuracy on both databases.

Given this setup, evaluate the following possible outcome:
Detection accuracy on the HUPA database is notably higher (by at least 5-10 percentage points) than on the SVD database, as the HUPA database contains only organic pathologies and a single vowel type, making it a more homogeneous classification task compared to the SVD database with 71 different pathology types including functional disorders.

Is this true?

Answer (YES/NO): NO